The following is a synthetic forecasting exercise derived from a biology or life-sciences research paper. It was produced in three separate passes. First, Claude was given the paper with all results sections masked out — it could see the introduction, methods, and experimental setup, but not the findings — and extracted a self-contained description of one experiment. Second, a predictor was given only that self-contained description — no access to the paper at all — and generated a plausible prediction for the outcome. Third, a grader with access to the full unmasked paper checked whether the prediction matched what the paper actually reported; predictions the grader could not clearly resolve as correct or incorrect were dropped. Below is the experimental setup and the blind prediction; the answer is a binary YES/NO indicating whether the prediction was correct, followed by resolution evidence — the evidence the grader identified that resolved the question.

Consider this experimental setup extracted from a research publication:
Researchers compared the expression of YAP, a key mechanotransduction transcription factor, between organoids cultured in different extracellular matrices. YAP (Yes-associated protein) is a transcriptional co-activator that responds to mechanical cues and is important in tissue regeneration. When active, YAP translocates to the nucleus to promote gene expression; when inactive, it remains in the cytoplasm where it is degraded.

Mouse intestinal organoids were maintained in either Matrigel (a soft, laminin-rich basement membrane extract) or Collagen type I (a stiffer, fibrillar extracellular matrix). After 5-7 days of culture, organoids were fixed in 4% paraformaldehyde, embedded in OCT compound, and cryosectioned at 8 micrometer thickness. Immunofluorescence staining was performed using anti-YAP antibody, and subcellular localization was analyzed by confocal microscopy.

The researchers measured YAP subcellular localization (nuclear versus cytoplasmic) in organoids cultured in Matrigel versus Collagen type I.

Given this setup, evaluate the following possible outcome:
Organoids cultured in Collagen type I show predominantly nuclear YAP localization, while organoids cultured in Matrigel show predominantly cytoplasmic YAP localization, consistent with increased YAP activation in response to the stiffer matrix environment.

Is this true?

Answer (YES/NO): YES